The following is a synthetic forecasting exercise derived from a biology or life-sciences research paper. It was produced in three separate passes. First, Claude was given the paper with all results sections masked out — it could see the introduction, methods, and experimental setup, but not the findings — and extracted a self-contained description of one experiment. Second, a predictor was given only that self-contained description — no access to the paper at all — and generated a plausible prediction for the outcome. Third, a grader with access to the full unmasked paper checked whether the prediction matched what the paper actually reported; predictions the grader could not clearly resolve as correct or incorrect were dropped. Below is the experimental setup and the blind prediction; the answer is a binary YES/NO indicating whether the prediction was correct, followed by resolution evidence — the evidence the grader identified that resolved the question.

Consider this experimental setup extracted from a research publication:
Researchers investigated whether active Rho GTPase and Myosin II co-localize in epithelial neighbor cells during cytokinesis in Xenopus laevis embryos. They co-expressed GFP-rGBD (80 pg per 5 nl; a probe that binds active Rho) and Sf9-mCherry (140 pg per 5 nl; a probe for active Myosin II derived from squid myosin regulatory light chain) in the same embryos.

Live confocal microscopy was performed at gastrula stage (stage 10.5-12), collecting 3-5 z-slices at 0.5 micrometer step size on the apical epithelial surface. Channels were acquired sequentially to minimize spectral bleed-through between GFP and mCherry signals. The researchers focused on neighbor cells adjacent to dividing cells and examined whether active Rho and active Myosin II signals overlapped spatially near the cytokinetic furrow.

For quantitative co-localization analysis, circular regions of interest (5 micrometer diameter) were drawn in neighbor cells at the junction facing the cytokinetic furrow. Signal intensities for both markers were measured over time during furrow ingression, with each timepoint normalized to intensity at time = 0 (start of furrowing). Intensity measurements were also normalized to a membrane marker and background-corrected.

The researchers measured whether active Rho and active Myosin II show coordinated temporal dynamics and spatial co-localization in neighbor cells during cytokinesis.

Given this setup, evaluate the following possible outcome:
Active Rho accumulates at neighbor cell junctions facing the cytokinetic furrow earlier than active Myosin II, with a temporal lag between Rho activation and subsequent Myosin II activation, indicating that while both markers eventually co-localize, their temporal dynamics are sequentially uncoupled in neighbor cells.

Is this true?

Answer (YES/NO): NO